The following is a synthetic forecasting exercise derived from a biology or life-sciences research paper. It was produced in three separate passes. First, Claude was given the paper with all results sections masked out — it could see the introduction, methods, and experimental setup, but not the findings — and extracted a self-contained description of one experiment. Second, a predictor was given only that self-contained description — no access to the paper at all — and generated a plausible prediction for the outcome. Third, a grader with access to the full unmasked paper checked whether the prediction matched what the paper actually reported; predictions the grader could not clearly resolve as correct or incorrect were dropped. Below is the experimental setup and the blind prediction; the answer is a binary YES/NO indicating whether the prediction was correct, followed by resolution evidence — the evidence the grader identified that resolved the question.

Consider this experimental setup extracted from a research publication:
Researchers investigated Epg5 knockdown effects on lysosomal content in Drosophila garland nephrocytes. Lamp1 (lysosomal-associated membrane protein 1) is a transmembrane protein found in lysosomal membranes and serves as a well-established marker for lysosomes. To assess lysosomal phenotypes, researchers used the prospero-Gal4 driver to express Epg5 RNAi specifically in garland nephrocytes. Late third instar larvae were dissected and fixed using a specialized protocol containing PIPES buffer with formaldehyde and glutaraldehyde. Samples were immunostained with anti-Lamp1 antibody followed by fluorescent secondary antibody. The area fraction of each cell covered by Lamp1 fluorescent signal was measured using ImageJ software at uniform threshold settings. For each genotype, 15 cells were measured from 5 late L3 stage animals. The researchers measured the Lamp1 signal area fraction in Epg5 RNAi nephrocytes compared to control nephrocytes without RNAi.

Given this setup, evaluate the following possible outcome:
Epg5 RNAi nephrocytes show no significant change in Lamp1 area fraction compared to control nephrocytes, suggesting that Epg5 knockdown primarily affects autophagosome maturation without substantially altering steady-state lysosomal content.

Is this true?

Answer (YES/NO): YES